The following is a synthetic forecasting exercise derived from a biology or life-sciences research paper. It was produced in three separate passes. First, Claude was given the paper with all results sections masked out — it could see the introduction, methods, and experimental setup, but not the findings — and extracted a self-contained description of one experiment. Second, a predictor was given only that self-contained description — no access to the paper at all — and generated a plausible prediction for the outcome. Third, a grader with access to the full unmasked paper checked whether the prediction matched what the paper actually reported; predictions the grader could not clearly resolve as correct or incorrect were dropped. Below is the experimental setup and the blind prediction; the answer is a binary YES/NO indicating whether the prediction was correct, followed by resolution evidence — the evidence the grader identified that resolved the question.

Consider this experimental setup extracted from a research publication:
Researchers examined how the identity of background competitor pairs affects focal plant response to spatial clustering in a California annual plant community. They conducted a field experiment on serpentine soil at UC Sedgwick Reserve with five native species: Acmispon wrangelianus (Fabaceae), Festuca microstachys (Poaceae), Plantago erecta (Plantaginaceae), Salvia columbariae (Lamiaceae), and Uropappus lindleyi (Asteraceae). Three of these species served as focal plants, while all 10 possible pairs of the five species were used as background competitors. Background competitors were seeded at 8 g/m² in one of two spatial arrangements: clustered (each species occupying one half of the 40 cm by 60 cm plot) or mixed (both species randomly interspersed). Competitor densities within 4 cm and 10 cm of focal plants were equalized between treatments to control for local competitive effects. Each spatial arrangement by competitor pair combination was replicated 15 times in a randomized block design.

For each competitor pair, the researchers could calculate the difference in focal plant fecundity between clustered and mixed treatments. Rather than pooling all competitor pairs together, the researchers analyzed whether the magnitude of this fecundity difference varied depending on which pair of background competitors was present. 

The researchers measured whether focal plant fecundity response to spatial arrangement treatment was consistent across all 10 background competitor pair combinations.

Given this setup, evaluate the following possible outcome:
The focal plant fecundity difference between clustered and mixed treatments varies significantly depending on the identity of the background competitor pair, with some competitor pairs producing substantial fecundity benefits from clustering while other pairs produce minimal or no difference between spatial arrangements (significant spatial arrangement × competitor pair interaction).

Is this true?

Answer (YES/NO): YES